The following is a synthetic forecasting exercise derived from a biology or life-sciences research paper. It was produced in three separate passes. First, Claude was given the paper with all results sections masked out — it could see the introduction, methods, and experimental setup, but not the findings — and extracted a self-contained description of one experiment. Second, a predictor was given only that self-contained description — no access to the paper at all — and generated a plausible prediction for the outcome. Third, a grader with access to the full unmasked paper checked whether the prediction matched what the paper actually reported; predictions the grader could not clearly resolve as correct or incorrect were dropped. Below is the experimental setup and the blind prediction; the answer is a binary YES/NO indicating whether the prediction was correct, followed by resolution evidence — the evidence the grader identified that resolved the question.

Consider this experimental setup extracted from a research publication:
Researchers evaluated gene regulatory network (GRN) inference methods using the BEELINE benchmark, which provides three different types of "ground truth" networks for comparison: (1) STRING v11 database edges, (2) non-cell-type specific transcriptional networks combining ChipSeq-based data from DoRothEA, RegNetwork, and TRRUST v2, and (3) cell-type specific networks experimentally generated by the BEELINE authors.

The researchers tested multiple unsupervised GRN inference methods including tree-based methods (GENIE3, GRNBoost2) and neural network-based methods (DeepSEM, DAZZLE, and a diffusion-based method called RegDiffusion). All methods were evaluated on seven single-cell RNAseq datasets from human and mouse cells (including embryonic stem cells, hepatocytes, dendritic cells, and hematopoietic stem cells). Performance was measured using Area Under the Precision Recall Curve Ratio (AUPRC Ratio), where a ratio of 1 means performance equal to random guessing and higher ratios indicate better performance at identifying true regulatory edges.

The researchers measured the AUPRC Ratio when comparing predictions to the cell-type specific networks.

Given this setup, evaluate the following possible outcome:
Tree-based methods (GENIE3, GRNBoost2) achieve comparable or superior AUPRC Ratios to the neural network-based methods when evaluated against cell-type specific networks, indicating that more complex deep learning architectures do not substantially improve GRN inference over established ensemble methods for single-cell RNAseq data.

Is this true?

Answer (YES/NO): NO